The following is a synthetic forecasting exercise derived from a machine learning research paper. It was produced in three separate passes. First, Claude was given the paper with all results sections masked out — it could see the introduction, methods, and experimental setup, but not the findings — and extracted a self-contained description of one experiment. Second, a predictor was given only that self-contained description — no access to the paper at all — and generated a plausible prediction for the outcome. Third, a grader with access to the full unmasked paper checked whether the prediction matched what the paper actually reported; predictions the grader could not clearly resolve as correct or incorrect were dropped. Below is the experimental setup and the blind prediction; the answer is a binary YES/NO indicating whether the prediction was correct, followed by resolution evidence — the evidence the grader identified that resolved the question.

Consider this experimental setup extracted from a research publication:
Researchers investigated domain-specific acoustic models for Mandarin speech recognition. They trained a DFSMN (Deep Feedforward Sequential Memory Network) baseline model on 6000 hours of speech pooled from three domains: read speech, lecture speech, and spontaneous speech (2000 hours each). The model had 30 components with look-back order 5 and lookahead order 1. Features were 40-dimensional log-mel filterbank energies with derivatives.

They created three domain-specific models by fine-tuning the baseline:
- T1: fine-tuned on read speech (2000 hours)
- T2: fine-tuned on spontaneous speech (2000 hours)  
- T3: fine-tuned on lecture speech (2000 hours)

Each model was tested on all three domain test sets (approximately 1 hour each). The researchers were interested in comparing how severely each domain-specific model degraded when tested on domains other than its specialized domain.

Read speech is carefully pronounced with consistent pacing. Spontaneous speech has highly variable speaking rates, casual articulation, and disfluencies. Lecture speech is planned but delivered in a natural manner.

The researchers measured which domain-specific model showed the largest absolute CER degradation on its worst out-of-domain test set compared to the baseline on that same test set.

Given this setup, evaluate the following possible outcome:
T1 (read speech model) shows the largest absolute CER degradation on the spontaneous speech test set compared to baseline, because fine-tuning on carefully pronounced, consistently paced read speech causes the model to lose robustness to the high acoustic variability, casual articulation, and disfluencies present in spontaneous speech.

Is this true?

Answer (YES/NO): NO